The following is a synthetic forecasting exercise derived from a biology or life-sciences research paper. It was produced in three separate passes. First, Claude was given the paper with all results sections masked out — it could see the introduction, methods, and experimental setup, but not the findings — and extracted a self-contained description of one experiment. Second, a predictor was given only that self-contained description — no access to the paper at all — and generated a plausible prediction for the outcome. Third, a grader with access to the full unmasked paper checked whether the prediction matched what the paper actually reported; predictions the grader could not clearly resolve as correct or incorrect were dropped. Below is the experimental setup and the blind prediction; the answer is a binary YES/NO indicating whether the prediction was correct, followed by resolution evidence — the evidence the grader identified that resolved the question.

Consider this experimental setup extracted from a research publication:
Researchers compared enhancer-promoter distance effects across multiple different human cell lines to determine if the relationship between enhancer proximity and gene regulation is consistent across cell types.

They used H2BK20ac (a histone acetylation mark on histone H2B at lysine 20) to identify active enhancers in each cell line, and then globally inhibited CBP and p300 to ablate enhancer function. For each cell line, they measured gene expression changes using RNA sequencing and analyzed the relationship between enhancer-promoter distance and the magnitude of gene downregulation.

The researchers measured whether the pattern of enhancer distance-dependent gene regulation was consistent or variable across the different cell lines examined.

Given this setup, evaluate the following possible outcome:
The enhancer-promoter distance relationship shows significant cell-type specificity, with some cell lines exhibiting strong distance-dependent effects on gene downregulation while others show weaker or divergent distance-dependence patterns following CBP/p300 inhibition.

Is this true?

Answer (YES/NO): NO